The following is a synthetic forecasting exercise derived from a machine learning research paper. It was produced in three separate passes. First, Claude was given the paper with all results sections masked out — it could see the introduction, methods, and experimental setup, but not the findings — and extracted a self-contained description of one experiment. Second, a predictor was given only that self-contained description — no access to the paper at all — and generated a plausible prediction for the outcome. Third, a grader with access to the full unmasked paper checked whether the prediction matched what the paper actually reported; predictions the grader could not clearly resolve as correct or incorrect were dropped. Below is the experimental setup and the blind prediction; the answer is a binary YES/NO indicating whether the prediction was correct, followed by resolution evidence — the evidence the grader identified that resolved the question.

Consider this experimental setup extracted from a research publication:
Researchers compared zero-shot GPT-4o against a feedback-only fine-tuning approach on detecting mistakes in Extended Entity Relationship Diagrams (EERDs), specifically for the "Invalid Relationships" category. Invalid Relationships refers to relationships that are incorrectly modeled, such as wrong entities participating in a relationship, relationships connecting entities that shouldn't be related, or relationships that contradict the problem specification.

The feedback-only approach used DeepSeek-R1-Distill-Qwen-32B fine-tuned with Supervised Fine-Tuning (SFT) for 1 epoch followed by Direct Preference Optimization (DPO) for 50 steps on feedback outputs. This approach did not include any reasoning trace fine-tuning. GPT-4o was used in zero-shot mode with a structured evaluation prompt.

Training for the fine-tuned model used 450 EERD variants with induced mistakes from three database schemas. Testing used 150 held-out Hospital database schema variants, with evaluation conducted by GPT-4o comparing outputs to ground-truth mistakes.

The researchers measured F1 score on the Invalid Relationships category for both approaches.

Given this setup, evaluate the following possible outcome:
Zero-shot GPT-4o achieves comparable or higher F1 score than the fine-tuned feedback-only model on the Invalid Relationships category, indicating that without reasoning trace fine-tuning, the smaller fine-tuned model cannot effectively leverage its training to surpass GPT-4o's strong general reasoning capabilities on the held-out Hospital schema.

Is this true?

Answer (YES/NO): YES